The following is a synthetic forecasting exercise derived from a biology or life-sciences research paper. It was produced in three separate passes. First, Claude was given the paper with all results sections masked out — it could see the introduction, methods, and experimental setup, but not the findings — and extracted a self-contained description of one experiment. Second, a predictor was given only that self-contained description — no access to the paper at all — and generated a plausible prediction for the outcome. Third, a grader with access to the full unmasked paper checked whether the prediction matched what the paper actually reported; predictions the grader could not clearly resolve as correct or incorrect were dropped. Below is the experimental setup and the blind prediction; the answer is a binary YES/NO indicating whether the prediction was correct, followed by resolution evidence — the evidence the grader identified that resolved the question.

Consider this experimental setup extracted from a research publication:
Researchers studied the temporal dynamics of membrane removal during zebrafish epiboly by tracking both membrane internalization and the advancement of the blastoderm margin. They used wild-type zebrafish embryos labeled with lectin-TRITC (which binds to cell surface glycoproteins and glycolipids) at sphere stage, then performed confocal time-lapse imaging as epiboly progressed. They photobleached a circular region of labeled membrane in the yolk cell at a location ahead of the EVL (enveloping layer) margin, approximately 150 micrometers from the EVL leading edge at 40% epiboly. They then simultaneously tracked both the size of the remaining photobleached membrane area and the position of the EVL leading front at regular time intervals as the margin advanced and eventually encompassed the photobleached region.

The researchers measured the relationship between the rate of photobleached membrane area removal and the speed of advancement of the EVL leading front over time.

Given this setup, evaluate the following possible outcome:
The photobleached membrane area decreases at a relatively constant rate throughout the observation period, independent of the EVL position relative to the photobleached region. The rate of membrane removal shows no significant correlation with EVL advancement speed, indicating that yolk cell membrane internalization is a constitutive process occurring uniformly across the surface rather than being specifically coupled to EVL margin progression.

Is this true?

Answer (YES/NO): NO